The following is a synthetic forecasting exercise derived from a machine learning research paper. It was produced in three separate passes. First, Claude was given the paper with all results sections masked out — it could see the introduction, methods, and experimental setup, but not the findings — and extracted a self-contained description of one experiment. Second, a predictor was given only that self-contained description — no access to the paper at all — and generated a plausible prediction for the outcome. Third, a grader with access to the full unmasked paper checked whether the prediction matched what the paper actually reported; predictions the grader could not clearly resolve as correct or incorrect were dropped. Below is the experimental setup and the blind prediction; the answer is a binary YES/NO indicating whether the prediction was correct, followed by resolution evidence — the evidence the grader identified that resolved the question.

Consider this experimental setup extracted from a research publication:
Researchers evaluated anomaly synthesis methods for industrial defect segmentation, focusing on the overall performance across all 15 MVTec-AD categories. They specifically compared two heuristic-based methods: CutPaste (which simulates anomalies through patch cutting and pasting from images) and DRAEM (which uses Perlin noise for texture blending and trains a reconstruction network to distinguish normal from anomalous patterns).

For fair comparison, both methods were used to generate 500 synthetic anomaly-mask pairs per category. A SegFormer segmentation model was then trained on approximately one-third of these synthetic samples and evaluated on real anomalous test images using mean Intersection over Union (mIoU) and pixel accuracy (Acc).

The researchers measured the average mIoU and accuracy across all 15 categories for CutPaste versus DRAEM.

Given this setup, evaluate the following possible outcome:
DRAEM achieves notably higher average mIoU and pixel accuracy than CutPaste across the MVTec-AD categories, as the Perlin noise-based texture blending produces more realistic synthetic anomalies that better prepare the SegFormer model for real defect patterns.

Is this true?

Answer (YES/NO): YES